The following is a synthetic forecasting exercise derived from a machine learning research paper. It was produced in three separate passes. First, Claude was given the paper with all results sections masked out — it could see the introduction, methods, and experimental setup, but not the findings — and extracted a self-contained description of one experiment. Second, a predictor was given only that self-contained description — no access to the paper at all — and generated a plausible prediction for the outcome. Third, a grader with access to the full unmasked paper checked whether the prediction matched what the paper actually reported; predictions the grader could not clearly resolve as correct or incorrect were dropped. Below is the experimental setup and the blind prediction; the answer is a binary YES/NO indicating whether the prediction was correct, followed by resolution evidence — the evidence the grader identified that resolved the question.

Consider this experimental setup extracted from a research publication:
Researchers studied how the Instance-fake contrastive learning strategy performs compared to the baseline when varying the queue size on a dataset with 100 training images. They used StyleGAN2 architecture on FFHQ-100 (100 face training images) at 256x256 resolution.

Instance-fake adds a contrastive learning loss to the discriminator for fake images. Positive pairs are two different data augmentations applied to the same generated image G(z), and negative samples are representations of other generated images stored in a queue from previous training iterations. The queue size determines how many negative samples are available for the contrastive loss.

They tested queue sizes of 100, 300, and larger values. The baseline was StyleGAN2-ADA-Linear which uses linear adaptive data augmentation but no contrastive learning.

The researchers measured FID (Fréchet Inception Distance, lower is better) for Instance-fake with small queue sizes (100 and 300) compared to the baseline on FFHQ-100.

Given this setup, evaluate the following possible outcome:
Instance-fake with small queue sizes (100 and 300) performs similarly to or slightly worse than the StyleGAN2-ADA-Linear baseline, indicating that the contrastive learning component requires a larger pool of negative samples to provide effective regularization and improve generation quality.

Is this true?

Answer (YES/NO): YES